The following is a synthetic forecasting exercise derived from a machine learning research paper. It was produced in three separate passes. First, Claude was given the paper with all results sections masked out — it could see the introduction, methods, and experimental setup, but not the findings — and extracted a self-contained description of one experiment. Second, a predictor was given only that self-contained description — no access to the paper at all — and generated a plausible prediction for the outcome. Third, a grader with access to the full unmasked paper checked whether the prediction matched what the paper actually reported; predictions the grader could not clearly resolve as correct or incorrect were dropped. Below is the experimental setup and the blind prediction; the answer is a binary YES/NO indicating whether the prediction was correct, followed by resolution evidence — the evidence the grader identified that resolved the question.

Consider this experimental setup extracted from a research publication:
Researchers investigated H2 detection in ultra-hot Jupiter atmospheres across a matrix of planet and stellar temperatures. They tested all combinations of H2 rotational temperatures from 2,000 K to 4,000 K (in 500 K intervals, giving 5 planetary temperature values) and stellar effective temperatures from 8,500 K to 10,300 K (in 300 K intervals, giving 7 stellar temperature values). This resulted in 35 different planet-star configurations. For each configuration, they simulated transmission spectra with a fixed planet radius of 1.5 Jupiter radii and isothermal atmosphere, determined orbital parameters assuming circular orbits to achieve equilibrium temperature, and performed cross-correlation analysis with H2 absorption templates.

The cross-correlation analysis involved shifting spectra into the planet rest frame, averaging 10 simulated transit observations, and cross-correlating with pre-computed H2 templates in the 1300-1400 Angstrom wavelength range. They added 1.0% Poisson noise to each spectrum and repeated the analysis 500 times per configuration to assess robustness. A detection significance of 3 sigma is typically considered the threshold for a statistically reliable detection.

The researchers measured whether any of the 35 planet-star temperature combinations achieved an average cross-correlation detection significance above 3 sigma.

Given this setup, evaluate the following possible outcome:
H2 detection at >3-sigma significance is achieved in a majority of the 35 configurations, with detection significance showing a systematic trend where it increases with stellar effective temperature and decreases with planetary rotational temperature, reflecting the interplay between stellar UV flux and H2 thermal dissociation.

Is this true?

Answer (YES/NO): NO